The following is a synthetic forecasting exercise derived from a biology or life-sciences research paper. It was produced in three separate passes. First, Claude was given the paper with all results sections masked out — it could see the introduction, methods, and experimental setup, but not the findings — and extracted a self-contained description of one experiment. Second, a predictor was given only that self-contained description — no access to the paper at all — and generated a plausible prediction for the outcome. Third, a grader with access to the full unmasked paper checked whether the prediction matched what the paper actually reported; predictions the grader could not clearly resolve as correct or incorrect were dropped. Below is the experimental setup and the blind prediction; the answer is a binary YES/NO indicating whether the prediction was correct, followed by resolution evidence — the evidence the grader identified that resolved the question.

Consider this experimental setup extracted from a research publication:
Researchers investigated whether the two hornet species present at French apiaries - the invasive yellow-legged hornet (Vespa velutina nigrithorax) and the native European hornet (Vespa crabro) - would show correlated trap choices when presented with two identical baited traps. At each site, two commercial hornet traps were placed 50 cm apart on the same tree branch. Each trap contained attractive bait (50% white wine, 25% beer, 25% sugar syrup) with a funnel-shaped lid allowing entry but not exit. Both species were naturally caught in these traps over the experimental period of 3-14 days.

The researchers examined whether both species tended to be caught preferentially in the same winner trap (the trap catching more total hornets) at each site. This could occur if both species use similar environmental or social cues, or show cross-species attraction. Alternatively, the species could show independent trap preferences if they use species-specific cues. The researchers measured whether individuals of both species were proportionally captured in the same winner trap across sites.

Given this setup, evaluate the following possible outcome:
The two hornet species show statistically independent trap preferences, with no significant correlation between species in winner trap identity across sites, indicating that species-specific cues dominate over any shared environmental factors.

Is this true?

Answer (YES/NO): NO